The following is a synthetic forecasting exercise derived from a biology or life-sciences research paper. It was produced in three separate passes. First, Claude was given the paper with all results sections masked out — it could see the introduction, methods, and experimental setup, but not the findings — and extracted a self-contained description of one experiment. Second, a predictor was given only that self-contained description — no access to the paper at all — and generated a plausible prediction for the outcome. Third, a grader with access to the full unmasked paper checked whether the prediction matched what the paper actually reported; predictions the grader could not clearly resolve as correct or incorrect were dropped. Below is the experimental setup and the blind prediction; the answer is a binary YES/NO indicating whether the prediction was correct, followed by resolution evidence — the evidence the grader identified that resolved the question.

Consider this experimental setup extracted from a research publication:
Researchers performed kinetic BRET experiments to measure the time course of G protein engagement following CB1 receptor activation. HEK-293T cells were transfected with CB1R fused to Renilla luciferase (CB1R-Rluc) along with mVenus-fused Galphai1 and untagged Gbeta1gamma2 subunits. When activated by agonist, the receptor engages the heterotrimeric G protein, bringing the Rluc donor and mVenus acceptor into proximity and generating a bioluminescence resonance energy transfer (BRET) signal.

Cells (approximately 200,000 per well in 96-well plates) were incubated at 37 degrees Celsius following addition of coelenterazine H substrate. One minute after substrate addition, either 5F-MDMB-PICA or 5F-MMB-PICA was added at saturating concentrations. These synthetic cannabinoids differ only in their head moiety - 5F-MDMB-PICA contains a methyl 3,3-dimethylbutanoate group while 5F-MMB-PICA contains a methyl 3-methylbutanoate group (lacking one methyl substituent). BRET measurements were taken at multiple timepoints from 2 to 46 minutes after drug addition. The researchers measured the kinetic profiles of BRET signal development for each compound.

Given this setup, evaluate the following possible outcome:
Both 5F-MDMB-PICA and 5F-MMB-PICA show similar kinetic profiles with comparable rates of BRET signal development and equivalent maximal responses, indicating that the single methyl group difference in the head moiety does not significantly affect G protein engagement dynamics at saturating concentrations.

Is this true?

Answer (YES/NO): NO